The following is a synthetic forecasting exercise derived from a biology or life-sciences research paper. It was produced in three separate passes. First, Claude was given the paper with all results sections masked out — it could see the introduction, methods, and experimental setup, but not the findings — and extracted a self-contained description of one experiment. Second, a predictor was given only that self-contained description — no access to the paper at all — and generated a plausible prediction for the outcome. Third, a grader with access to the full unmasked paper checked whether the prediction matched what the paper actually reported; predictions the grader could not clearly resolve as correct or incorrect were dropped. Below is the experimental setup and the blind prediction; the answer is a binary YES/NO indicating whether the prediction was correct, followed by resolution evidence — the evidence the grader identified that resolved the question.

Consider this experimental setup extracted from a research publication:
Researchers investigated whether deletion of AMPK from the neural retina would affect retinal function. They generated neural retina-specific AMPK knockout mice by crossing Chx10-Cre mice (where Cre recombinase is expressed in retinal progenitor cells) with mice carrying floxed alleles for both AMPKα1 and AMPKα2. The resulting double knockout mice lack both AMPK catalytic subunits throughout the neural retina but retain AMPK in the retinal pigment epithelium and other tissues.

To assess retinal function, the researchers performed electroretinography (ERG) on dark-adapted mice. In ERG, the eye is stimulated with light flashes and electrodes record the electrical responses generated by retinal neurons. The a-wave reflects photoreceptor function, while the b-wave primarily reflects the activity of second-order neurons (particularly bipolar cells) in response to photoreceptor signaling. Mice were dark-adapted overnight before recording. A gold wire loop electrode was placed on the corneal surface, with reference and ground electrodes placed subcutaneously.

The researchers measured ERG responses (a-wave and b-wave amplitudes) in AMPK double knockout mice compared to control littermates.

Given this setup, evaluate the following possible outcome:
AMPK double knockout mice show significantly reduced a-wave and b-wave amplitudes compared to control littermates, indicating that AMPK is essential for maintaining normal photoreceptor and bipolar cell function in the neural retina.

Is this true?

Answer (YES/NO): YES